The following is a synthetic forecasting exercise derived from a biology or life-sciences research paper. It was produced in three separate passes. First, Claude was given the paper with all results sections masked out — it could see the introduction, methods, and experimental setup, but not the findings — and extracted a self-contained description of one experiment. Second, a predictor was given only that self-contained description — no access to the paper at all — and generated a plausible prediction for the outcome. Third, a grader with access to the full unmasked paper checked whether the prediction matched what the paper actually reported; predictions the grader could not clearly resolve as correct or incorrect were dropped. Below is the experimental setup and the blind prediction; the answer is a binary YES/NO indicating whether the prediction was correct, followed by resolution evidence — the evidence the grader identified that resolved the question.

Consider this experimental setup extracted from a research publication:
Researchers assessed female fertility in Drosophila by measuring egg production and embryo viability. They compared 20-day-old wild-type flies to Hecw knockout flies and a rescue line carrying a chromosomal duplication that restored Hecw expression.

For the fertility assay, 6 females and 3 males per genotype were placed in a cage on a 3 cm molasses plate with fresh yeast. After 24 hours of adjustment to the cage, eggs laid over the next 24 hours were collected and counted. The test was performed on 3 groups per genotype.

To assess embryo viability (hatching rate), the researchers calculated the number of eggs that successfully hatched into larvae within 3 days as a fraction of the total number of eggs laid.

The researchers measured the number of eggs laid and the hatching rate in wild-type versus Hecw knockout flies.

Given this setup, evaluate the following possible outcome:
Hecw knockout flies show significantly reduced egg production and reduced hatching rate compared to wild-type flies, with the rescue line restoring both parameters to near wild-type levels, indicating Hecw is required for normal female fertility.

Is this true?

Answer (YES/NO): NO